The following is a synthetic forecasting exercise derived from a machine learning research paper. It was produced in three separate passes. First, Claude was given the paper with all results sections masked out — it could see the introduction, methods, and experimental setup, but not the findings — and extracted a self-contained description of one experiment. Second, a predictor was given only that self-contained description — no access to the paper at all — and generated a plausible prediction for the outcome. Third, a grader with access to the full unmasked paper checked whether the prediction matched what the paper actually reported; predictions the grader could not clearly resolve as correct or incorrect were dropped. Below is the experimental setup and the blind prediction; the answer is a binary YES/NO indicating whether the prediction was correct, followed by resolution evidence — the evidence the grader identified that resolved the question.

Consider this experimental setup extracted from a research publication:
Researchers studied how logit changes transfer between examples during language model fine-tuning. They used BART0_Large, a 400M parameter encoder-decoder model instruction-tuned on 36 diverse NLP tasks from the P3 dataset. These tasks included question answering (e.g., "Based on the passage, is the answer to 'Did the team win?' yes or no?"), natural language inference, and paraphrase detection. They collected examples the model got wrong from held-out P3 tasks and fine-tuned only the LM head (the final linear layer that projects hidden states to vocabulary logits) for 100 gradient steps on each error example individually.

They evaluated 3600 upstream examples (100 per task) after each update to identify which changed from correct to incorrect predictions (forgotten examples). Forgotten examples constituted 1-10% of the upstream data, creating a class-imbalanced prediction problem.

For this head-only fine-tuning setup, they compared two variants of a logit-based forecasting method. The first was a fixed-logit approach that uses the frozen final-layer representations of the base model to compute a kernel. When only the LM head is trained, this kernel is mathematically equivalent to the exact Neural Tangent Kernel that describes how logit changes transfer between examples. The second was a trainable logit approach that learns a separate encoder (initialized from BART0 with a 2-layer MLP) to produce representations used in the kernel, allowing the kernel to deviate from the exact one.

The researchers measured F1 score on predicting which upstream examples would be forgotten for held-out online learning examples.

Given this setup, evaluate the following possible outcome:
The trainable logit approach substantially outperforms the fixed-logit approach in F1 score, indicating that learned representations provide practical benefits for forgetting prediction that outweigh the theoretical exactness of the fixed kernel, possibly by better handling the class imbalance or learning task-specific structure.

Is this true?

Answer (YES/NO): NO